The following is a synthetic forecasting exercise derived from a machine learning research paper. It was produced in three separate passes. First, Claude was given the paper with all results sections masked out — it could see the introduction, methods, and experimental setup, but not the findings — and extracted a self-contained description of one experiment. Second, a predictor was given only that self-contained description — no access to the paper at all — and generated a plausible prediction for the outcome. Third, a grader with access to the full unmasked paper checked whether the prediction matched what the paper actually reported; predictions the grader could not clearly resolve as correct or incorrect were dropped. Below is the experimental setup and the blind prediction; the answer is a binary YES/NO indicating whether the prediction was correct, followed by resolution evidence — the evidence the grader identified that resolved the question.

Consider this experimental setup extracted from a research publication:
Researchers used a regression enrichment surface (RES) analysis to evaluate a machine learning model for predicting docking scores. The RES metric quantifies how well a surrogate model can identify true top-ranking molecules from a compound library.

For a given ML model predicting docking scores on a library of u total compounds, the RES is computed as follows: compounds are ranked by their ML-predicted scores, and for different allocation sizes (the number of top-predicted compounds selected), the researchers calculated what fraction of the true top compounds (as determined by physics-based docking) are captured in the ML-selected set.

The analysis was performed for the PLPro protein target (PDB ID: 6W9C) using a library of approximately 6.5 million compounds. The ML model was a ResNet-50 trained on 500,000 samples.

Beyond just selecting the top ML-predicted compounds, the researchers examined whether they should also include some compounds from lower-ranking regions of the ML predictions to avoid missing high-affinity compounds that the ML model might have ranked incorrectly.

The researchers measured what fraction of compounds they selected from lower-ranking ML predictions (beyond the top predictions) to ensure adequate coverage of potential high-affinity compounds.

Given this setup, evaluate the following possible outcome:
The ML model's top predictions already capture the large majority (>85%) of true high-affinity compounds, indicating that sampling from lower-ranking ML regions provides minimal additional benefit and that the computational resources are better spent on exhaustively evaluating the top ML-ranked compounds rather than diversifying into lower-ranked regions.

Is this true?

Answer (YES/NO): NO